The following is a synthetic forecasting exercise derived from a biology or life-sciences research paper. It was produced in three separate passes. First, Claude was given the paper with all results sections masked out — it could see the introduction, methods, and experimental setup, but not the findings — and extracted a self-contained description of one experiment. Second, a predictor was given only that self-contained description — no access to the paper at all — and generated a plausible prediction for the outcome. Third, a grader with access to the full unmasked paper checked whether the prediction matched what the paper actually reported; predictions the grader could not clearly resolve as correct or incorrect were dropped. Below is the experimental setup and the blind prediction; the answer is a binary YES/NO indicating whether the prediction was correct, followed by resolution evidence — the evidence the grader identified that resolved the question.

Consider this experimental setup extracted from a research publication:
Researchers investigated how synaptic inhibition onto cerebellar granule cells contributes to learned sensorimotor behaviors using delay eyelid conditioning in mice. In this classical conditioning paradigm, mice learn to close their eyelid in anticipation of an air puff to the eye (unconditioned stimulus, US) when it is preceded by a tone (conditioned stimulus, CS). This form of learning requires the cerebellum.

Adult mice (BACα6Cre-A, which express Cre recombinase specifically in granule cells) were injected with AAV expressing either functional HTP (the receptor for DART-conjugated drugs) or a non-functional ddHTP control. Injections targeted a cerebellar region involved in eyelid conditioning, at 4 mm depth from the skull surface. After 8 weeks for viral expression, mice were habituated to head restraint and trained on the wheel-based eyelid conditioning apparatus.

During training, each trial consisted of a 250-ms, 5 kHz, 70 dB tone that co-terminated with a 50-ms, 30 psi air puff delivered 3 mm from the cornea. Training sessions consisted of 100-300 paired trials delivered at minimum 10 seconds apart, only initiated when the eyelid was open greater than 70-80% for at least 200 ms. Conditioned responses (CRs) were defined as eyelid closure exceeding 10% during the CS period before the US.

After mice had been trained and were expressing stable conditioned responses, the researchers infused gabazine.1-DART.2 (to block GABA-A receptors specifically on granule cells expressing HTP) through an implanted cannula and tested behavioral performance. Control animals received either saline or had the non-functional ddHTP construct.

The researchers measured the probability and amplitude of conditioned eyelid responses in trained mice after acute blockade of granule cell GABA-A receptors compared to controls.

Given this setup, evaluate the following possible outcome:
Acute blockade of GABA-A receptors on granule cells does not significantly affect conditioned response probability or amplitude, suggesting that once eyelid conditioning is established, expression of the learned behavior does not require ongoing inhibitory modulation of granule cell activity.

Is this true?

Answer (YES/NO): NO